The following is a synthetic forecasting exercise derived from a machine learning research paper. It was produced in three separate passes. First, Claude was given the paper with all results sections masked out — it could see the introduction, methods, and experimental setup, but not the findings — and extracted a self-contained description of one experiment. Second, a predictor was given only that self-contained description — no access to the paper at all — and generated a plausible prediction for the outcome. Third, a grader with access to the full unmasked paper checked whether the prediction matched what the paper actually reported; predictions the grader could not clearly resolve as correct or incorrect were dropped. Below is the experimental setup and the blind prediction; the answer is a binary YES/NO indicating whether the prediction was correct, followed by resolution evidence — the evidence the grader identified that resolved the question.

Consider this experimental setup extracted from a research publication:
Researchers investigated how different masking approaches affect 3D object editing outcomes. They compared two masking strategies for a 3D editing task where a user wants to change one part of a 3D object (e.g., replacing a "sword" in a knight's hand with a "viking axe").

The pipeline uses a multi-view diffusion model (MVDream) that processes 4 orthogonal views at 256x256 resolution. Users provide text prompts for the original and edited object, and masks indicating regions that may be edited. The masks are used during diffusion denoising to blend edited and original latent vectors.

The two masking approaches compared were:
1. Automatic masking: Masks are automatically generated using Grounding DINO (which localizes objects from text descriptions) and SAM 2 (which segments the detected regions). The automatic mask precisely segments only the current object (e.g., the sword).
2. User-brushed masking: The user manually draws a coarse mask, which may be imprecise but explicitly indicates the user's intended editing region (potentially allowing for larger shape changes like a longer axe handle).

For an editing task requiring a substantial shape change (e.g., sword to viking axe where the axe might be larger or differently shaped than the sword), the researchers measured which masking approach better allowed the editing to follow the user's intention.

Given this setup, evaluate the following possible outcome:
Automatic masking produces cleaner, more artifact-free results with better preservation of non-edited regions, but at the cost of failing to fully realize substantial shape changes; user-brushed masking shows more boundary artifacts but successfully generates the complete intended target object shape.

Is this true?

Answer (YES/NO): NO